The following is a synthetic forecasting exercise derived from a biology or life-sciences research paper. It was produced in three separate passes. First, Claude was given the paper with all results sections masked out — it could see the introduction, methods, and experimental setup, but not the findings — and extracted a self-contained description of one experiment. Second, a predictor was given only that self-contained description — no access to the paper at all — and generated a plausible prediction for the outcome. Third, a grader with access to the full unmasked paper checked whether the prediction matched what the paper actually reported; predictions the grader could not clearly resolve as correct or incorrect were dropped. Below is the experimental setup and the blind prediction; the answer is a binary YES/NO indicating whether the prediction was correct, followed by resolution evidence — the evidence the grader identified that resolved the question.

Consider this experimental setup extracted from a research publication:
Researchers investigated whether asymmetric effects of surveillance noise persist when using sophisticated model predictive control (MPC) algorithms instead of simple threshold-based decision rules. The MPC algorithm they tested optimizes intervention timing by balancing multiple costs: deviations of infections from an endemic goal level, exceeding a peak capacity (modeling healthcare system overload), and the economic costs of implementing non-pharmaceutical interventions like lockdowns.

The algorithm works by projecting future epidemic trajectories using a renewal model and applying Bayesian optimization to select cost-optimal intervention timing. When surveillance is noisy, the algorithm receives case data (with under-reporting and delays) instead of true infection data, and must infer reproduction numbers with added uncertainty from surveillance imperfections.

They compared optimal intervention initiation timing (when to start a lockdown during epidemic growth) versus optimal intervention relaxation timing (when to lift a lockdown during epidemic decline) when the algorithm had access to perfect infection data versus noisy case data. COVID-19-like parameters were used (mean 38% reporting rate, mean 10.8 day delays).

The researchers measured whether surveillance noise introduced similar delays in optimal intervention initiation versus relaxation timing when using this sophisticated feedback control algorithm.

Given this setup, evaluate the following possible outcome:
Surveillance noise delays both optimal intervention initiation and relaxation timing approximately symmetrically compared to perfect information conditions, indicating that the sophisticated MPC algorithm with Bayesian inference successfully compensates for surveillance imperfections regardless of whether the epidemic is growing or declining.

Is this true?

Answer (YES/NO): NO